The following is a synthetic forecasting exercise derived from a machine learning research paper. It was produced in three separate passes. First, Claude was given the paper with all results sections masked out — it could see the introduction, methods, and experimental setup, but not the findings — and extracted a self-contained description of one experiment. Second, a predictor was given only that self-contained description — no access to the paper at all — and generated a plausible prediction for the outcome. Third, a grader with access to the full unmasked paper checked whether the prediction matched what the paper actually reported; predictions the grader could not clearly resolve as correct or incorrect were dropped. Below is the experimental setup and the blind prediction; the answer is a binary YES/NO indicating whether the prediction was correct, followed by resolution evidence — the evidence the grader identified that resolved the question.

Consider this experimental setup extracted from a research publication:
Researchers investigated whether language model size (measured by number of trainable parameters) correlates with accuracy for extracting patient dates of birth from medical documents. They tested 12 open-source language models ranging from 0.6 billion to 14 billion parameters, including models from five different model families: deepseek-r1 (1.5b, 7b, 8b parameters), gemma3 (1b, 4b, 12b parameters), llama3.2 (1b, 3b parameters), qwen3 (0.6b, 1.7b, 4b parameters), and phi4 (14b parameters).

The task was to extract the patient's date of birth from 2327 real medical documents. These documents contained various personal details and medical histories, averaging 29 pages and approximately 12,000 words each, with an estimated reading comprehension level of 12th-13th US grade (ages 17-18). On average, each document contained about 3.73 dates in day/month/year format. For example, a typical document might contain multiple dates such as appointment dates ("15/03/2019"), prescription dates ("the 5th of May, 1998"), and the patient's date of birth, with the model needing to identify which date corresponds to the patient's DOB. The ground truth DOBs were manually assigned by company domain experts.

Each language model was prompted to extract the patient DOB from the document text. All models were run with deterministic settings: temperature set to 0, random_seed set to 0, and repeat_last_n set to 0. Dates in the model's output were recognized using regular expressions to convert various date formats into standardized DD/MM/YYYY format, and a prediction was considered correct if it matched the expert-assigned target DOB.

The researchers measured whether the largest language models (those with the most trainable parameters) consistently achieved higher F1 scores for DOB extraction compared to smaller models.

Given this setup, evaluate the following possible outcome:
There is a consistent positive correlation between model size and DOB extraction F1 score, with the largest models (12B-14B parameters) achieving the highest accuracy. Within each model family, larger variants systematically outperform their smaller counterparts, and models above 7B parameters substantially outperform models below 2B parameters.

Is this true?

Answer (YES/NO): NO